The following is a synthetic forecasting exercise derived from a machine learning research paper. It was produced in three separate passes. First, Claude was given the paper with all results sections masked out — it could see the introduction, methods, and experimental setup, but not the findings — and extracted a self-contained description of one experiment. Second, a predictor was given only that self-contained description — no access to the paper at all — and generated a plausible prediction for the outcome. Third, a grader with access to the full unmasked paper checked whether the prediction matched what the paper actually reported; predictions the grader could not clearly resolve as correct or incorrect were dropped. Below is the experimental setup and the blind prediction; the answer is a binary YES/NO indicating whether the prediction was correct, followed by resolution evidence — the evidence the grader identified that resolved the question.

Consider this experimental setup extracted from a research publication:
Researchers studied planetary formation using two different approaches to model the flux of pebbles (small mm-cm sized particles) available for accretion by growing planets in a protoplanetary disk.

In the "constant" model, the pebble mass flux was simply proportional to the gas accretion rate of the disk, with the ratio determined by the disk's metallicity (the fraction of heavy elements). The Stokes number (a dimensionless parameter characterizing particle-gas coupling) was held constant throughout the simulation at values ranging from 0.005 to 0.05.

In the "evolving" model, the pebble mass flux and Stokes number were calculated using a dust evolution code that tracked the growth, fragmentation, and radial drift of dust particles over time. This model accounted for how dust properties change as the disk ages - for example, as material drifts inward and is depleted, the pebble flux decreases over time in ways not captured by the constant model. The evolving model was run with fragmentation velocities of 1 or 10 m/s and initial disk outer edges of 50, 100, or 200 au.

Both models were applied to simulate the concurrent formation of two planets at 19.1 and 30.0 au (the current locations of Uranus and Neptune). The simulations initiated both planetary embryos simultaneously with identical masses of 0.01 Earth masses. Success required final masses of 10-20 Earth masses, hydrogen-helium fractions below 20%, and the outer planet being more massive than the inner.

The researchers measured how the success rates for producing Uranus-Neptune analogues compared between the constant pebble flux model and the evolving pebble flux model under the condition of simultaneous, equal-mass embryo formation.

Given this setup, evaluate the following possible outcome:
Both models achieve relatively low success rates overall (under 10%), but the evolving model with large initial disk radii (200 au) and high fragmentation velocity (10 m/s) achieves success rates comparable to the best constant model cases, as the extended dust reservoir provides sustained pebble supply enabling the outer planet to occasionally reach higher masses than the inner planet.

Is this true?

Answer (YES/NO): NO